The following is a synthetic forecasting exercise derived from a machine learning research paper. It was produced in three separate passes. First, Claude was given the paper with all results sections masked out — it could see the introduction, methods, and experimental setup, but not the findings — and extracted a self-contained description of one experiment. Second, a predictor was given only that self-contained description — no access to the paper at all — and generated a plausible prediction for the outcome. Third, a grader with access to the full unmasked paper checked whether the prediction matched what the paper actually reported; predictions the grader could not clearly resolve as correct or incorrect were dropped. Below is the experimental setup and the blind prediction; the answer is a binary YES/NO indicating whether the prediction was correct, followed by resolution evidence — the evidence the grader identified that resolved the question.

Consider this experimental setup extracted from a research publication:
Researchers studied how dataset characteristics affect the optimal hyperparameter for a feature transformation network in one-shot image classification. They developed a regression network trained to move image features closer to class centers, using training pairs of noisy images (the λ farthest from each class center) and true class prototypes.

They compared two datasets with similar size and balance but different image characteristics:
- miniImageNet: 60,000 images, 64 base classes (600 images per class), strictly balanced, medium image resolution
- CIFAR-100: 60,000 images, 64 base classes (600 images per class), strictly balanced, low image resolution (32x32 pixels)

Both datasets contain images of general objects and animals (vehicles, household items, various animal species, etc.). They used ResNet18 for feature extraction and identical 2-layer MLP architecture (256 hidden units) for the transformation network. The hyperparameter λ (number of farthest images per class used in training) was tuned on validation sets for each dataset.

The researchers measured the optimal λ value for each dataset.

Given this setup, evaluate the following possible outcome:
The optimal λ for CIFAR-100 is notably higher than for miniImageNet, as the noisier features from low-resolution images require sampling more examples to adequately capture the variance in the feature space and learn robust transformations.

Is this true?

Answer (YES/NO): NO